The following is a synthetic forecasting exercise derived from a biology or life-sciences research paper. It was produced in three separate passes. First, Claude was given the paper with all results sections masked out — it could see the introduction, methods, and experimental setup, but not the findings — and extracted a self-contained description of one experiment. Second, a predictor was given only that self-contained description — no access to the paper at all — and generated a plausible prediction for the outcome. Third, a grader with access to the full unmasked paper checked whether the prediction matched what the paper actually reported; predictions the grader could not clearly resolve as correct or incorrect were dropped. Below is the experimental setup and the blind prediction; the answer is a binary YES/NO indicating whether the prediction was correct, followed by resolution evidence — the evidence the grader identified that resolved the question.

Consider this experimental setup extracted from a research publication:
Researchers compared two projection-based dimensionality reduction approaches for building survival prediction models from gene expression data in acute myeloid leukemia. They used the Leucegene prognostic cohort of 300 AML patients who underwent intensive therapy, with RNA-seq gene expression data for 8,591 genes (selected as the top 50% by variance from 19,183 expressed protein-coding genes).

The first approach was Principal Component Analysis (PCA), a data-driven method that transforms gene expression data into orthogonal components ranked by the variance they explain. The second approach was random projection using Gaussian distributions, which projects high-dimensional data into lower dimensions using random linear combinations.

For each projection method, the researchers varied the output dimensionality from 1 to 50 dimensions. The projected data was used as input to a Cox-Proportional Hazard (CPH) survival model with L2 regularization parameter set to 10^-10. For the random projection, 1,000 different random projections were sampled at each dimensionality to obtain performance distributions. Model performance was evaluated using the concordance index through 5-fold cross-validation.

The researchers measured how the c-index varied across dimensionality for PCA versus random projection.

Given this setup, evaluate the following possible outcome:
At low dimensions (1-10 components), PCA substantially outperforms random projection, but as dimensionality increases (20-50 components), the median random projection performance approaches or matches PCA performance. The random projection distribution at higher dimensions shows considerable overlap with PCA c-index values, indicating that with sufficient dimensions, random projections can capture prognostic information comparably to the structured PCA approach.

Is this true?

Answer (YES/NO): NO